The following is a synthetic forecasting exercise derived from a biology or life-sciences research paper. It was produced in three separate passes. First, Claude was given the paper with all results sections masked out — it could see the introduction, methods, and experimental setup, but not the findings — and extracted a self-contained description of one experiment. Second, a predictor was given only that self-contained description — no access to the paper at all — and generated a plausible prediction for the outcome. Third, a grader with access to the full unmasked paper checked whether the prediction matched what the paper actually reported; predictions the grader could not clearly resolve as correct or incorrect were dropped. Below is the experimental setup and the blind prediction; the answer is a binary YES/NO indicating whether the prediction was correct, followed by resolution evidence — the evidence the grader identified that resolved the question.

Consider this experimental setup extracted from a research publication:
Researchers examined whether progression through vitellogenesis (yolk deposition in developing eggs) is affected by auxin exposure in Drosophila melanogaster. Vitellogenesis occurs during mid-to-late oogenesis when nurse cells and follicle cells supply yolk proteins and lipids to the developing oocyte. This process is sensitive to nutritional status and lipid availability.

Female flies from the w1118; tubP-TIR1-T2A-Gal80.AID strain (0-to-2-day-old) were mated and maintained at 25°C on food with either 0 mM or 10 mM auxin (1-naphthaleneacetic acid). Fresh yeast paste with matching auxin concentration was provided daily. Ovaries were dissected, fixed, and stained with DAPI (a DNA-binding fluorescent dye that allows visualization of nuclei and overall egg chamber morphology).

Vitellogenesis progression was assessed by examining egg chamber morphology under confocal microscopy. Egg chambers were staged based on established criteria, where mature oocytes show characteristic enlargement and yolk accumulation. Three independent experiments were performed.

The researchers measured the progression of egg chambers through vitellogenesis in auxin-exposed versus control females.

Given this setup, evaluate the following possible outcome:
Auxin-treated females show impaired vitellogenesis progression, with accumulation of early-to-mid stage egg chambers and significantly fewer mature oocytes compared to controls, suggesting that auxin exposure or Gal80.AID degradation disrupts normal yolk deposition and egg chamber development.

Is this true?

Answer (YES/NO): NO